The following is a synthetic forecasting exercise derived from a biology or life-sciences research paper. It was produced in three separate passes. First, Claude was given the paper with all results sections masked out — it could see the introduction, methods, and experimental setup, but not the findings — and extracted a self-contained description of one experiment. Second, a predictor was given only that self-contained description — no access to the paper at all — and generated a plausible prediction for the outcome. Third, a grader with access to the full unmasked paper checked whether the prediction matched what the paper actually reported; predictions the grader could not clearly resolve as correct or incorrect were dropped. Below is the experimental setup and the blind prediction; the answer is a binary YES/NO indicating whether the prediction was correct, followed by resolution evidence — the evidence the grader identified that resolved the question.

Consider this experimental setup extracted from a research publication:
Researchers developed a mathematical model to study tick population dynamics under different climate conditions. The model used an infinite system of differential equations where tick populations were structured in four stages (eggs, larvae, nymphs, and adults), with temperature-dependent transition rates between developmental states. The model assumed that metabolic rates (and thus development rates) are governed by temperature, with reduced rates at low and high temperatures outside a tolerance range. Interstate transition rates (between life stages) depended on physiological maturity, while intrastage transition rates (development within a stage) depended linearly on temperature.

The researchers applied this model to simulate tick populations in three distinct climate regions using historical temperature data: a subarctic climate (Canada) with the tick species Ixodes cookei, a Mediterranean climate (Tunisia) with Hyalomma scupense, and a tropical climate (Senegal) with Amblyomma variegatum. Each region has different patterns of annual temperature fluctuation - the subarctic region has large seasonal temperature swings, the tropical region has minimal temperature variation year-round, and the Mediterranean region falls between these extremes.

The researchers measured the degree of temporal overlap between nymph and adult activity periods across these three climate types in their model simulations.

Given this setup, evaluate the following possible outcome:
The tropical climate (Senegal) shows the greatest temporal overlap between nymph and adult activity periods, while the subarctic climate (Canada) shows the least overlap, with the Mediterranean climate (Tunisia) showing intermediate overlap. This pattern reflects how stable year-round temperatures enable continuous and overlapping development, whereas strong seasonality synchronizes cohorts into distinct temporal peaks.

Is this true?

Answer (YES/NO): YES